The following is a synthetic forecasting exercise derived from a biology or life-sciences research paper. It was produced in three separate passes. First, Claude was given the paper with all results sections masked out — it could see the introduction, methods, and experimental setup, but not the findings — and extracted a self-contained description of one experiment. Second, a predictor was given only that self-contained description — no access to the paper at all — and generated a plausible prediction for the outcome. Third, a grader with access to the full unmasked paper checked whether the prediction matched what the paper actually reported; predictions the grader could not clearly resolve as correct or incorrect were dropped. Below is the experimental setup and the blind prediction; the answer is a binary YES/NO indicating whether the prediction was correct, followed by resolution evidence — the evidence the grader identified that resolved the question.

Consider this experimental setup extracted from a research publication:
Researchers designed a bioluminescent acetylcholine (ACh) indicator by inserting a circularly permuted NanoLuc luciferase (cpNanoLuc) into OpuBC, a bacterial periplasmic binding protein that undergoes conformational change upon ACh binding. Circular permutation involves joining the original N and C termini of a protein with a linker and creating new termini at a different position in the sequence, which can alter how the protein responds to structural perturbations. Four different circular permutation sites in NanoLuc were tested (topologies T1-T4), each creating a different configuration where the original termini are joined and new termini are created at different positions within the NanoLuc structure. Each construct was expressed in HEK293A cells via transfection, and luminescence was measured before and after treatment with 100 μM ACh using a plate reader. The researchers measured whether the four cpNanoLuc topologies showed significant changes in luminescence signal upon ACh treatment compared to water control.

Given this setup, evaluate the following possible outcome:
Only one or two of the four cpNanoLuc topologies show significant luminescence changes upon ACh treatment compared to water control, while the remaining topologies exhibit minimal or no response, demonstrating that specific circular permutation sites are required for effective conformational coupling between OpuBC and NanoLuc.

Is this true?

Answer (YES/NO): YES